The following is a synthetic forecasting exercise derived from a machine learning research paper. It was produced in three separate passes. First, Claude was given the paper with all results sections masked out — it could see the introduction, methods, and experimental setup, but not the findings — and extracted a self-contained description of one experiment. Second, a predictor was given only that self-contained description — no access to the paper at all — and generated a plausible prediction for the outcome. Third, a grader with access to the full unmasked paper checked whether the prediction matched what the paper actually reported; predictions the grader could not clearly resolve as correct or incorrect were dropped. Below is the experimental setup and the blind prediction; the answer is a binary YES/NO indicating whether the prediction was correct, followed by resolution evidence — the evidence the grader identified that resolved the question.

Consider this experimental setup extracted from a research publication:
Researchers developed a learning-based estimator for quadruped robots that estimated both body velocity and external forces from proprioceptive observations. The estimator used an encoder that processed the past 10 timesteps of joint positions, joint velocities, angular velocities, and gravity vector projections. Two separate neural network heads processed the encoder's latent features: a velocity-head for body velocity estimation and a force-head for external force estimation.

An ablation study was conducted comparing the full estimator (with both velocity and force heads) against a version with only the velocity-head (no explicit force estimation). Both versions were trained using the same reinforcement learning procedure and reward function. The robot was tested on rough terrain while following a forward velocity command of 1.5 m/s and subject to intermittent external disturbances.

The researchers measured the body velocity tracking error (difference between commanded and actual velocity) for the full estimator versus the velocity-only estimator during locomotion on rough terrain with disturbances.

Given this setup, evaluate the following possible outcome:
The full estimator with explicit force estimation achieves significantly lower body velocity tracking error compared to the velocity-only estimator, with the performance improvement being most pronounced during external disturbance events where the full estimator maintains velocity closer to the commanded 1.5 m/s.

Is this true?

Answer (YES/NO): YES